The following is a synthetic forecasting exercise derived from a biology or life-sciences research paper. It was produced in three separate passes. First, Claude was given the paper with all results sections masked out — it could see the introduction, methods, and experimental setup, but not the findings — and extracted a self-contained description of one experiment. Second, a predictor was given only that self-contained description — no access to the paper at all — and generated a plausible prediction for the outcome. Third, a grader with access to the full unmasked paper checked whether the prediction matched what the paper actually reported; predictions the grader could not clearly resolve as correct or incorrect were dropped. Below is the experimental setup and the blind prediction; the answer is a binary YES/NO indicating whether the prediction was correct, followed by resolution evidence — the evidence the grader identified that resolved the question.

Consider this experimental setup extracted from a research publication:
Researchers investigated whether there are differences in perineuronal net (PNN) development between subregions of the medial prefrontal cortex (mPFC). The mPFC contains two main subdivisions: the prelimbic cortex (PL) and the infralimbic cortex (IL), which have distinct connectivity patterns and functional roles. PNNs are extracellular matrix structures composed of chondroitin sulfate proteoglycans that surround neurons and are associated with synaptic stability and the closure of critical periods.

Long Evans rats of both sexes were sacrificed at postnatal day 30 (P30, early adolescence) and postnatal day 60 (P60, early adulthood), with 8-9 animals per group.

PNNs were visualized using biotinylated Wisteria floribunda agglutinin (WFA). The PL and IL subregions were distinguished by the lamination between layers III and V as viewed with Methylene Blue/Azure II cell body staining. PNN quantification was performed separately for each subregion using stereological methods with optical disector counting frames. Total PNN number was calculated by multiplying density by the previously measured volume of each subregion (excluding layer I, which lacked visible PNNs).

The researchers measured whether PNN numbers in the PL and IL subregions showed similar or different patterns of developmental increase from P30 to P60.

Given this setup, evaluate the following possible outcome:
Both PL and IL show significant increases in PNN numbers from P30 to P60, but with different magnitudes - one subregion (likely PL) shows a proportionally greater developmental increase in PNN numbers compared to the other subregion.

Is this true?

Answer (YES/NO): NO